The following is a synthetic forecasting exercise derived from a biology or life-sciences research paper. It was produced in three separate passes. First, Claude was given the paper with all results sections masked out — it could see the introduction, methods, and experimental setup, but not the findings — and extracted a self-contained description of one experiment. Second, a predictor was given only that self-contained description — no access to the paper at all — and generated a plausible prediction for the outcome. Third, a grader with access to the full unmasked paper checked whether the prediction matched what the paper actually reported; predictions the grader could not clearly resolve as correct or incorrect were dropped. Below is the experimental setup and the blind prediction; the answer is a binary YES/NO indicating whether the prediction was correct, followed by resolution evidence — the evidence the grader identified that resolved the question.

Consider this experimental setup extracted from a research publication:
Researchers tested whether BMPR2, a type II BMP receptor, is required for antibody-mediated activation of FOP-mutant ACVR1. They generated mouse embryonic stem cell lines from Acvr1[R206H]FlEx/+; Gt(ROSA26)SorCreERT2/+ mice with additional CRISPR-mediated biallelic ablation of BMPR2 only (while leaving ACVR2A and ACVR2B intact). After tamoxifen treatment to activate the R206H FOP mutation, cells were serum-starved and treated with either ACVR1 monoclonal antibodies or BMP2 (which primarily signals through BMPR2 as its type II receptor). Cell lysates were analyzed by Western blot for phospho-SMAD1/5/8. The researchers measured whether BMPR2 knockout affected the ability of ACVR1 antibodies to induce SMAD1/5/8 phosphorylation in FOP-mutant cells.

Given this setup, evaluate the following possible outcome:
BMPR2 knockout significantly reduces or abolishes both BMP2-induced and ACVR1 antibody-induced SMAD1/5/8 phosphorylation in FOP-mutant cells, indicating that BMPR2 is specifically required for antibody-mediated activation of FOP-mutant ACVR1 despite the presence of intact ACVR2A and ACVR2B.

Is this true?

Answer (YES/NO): NO